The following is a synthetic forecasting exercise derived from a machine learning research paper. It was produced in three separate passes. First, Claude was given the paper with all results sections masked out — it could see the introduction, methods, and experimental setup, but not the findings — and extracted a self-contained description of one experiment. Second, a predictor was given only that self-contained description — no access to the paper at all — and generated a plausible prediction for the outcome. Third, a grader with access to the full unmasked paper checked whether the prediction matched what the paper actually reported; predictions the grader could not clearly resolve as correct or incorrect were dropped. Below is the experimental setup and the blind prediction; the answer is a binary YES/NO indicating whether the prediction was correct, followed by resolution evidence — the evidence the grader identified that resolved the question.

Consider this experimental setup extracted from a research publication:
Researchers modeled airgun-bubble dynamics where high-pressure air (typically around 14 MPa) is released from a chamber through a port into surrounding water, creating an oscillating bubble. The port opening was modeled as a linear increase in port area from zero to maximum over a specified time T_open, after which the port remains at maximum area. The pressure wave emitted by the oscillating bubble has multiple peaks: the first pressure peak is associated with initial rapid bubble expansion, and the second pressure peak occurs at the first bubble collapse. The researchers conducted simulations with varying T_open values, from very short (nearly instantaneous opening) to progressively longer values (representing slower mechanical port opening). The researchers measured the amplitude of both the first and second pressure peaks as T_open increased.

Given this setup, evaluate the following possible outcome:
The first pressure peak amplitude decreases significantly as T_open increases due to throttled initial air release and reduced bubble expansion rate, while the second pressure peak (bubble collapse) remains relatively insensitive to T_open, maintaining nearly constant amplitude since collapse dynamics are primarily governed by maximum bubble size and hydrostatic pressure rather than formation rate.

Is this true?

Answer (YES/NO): YES